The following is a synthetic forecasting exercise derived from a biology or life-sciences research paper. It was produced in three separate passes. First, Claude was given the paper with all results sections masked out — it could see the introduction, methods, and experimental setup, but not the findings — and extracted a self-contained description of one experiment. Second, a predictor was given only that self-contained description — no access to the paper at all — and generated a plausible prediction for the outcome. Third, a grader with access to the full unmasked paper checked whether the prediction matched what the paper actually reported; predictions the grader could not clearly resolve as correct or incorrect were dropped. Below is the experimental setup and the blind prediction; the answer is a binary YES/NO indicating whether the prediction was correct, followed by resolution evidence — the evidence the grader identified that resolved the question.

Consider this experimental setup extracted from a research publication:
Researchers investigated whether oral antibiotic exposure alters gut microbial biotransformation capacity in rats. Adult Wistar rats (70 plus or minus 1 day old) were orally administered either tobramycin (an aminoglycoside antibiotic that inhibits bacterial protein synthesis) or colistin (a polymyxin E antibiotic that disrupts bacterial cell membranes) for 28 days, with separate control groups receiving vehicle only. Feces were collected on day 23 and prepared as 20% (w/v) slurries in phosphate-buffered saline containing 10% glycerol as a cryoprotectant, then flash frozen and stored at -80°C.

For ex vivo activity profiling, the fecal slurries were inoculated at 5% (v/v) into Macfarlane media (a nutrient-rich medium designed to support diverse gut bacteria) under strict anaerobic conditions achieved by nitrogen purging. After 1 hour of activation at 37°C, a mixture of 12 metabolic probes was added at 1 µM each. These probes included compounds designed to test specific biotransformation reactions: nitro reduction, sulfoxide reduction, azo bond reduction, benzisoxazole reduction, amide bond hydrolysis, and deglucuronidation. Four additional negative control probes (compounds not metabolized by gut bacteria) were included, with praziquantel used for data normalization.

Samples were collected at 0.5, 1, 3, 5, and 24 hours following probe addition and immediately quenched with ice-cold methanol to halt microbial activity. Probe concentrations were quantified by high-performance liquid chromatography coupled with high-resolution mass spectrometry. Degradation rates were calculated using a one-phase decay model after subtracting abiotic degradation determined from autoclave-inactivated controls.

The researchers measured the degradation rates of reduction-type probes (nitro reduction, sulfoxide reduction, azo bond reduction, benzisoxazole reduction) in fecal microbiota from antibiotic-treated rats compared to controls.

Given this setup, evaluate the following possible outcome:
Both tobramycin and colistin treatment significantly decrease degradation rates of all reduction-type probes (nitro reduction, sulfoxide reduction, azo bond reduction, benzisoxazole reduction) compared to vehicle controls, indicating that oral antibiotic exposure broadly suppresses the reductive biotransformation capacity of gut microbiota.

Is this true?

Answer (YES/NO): NO